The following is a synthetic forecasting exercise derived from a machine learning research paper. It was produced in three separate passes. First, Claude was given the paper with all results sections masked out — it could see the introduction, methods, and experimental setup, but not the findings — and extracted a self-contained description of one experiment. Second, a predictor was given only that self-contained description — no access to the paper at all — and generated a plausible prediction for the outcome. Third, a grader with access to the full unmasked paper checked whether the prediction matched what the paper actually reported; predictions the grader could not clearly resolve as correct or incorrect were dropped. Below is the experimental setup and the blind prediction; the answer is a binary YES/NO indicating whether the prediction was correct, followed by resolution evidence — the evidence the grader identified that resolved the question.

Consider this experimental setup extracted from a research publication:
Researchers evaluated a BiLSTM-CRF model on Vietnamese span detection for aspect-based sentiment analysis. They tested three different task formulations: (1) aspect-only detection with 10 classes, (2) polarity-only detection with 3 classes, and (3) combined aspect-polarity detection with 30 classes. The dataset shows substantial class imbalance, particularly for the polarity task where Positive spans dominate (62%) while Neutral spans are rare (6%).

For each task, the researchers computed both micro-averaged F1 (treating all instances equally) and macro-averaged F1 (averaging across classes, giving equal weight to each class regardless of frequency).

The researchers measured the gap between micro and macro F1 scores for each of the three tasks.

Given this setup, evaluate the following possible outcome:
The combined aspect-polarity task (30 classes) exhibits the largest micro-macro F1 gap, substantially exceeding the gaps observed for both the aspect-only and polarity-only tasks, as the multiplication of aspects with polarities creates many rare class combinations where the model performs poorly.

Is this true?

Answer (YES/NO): YES